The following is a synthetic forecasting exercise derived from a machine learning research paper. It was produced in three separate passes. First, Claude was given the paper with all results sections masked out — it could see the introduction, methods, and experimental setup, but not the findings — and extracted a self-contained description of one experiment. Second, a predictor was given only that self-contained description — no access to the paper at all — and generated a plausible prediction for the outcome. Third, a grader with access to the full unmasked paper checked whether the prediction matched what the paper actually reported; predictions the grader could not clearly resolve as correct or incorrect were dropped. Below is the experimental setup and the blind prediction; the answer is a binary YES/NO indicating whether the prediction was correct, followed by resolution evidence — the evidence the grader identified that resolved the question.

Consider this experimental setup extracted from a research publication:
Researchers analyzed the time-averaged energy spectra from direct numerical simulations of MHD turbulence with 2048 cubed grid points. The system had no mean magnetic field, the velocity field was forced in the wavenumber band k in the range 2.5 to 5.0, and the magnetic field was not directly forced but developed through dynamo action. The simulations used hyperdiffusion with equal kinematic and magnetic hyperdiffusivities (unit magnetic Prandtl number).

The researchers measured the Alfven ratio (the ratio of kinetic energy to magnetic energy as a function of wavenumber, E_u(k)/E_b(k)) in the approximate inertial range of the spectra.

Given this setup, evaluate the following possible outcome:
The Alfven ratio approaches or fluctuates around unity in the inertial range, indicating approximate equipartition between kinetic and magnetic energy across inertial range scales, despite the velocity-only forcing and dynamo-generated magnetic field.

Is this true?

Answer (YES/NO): NO